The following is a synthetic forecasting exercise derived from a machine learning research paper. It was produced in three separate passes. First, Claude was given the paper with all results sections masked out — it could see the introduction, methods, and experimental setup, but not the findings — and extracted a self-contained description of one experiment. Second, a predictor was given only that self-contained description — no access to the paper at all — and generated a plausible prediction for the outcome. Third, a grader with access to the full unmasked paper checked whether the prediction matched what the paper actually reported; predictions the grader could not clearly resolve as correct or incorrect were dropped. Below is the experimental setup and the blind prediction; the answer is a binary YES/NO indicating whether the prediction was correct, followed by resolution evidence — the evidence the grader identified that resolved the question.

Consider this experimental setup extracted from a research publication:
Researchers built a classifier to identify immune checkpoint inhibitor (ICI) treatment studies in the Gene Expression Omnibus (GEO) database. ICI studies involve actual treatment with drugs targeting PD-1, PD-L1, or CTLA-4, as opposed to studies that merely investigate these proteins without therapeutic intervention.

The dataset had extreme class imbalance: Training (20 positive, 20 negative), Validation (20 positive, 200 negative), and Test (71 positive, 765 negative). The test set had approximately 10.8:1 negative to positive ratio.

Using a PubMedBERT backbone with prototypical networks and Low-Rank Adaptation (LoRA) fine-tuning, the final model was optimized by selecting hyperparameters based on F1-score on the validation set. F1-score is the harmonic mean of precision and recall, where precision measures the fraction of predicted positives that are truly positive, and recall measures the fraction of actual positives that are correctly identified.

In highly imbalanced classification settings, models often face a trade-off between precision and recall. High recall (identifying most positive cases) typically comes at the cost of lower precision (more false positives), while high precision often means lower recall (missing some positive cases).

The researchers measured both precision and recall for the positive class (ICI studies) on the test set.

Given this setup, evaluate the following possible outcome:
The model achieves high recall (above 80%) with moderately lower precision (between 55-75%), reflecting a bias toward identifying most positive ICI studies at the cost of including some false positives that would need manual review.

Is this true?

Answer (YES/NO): NO